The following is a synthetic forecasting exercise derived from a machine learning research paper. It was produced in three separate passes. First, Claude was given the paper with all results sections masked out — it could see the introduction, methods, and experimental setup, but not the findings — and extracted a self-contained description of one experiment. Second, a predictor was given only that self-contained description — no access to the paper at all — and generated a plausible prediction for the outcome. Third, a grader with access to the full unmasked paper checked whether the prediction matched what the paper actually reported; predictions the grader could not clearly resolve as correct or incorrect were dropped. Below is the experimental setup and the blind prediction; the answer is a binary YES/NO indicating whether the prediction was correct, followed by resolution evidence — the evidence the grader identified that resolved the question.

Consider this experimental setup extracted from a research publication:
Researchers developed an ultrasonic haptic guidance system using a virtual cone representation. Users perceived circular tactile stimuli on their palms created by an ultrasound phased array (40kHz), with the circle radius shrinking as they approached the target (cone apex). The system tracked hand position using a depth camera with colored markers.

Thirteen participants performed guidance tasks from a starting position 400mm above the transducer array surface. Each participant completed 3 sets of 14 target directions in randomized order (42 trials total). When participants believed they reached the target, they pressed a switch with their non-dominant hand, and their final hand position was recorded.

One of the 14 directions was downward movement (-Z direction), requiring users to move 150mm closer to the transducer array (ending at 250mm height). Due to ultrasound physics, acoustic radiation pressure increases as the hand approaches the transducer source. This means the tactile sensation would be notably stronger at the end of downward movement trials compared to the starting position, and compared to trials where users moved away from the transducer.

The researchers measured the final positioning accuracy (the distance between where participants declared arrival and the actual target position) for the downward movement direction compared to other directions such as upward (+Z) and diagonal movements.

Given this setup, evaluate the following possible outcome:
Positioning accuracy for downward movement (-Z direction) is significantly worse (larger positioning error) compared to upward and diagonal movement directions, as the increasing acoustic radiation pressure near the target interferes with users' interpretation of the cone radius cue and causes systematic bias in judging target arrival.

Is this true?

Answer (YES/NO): NO